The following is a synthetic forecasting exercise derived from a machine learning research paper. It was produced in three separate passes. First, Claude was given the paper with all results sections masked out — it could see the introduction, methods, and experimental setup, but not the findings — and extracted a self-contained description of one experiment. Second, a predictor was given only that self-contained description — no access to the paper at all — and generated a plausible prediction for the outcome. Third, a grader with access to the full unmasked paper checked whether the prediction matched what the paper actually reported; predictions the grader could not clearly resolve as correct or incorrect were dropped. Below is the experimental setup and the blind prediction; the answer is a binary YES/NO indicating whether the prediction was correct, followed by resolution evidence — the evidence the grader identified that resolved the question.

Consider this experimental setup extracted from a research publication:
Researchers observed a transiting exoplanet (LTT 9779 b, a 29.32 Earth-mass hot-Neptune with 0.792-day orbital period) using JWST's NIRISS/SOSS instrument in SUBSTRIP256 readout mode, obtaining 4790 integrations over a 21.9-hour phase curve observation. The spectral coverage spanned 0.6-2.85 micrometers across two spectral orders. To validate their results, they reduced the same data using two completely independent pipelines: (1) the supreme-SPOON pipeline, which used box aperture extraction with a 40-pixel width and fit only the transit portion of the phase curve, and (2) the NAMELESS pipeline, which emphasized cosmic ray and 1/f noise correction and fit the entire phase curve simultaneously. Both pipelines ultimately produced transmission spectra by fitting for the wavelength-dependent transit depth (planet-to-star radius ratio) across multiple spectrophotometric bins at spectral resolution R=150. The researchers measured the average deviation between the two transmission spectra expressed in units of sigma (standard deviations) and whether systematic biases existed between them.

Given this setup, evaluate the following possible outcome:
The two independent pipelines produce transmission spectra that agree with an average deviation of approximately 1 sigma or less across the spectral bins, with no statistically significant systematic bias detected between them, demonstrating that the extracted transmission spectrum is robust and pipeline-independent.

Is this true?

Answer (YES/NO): YES